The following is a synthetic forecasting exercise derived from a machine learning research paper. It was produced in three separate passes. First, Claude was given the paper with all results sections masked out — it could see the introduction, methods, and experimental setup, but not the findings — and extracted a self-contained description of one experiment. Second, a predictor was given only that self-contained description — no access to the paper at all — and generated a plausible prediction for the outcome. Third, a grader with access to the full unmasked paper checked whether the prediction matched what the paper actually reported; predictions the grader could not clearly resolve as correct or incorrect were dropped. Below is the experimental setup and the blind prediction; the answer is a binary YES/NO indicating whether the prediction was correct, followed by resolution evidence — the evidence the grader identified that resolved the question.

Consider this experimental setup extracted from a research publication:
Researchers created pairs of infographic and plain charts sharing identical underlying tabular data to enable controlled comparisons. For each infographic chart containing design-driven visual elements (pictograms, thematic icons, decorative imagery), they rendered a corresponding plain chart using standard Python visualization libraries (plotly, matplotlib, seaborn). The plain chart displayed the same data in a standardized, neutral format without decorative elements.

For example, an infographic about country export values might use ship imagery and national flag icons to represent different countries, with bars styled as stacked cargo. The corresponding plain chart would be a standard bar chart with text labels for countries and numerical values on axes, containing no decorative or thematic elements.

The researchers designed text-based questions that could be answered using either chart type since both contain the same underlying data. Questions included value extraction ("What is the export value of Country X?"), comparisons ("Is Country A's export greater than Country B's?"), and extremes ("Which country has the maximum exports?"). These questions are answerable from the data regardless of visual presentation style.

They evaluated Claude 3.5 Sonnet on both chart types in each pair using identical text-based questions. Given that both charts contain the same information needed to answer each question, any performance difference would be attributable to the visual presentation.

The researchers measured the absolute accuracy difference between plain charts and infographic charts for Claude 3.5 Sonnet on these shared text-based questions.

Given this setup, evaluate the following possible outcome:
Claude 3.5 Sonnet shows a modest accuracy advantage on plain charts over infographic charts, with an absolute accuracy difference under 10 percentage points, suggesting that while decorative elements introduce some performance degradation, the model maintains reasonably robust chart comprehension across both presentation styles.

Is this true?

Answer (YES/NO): NO